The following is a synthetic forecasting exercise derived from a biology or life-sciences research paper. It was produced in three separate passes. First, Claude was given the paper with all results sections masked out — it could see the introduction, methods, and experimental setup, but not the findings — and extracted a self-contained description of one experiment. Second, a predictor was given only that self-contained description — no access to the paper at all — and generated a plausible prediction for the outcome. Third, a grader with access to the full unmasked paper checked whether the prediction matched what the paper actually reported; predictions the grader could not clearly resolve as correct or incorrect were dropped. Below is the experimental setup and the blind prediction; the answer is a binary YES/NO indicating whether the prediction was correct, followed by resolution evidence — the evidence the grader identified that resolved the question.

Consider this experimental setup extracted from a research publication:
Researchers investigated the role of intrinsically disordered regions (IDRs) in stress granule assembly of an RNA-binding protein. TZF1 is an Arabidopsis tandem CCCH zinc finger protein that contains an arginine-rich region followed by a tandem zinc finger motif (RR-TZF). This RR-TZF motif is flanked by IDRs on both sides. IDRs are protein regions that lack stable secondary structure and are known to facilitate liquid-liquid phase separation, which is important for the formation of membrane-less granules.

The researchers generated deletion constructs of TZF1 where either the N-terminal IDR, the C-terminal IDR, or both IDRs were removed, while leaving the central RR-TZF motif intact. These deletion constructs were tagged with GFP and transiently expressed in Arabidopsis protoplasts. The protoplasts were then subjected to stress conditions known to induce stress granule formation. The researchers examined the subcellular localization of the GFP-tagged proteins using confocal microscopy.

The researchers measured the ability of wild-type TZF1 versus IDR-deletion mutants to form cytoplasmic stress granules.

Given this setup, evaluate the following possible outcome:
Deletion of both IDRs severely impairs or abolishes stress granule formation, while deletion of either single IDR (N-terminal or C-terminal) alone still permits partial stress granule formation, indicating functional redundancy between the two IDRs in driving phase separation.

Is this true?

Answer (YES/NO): NO